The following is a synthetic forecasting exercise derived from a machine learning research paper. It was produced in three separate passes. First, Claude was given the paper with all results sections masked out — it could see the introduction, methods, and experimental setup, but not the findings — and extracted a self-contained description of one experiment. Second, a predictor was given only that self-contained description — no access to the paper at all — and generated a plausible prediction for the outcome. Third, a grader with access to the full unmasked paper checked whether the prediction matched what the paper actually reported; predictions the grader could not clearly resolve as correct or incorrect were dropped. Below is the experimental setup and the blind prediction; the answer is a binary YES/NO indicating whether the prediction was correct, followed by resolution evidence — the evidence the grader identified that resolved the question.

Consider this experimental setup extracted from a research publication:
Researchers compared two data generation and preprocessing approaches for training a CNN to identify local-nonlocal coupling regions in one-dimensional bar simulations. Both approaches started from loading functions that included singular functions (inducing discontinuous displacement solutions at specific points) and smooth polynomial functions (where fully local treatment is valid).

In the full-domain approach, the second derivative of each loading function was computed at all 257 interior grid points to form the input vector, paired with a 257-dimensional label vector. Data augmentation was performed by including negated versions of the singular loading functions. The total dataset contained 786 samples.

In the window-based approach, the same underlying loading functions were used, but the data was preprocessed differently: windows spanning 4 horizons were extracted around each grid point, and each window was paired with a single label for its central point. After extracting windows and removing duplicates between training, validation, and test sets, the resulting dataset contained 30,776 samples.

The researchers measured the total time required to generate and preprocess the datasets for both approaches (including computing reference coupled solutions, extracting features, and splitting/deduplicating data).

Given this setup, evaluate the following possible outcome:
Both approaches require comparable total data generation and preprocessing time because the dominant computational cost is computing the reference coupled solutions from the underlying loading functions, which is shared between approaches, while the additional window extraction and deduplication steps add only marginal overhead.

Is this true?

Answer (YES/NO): NO